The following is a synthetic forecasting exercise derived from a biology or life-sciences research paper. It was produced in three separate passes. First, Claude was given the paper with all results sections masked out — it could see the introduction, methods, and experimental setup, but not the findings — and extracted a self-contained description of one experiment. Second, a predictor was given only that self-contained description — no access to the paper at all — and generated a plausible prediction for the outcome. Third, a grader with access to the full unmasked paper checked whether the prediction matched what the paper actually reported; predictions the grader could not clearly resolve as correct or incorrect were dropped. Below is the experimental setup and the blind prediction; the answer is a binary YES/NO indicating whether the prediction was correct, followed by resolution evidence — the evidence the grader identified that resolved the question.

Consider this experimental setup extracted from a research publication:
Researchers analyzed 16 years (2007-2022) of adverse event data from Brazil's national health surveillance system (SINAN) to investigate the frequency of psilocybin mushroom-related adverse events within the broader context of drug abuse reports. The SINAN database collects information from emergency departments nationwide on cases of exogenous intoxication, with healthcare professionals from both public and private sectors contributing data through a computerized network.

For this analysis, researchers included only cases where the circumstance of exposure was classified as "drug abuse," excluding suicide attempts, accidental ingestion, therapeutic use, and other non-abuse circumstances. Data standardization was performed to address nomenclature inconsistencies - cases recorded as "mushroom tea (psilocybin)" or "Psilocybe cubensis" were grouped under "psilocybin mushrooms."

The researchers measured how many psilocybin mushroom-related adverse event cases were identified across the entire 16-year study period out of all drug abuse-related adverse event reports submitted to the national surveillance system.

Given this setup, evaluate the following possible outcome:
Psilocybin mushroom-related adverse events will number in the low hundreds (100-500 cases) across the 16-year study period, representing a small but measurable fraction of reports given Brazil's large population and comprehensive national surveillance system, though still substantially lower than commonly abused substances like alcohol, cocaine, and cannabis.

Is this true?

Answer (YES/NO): NO